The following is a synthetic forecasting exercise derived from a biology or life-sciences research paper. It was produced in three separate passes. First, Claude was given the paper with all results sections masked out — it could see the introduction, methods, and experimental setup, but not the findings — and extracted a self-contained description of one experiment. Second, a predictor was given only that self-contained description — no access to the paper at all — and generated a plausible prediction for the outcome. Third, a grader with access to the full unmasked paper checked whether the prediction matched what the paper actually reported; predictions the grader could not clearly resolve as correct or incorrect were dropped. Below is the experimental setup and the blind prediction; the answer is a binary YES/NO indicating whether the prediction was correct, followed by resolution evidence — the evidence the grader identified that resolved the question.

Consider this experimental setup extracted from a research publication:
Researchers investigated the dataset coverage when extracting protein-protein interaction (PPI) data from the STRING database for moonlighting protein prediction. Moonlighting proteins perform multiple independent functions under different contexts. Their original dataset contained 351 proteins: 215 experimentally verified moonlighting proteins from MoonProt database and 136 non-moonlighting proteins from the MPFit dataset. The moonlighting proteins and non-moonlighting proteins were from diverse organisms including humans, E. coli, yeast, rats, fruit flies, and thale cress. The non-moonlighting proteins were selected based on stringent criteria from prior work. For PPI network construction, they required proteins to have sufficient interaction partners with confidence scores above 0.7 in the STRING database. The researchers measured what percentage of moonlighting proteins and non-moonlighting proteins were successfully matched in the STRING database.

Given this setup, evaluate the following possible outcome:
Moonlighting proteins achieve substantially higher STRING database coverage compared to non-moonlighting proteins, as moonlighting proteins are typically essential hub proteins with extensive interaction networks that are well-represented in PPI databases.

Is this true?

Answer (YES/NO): NO